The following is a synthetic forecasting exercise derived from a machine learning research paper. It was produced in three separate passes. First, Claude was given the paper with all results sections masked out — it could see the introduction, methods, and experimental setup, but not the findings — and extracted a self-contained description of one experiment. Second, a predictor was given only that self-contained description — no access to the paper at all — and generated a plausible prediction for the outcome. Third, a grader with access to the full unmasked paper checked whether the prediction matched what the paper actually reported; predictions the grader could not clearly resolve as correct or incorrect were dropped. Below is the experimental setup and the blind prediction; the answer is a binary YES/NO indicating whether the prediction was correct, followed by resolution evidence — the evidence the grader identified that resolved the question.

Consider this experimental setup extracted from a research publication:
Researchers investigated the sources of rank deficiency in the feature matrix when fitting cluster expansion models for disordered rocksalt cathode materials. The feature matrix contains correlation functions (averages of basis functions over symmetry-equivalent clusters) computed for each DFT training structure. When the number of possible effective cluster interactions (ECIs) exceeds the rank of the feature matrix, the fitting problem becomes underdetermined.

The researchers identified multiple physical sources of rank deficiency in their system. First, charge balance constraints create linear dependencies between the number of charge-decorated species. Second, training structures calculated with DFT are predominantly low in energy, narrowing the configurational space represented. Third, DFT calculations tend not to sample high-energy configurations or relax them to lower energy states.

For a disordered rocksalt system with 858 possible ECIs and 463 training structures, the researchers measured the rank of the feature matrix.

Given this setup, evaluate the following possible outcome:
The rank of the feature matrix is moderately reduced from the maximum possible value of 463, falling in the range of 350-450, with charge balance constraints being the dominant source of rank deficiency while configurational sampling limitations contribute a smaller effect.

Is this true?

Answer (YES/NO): NO